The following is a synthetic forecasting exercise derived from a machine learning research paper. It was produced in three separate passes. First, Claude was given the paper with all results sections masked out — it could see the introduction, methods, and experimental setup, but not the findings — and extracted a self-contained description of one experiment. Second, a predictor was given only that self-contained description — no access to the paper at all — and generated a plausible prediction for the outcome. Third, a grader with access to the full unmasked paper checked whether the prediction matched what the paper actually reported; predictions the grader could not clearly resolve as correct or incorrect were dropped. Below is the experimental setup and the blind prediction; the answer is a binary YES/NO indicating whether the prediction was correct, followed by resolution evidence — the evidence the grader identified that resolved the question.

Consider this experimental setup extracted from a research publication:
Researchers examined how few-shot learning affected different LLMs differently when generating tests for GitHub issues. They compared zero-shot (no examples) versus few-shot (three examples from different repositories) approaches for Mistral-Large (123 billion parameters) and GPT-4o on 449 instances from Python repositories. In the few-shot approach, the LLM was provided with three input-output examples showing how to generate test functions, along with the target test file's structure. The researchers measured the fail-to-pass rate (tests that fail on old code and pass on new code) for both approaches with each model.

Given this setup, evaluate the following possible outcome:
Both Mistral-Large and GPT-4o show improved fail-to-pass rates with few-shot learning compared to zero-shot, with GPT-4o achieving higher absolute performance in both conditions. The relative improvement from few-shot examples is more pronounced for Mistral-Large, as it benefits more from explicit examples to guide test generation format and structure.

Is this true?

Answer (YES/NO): YES